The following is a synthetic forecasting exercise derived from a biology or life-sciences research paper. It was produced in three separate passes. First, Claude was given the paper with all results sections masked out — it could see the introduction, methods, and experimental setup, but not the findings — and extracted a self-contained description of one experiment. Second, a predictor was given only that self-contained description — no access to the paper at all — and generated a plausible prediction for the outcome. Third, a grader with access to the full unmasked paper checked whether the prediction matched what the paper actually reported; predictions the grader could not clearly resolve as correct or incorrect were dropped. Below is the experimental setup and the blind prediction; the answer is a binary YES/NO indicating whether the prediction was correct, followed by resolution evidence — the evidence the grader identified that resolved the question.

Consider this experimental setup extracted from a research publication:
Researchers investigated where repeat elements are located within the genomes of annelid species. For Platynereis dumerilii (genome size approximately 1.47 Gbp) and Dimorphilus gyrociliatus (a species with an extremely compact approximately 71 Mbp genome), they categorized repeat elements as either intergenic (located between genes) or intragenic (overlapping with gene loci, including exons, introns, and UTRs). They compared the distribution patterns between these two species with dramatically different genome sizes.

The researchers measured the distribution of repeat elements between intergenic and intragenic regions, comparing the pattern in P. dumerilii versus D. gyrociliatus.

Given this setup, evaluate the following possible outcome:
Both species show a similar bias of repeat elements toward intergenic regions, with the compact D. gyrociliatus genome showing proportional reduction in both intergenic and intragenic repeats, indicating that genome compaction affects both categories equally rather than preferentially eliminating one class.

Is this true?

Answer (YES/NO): NO